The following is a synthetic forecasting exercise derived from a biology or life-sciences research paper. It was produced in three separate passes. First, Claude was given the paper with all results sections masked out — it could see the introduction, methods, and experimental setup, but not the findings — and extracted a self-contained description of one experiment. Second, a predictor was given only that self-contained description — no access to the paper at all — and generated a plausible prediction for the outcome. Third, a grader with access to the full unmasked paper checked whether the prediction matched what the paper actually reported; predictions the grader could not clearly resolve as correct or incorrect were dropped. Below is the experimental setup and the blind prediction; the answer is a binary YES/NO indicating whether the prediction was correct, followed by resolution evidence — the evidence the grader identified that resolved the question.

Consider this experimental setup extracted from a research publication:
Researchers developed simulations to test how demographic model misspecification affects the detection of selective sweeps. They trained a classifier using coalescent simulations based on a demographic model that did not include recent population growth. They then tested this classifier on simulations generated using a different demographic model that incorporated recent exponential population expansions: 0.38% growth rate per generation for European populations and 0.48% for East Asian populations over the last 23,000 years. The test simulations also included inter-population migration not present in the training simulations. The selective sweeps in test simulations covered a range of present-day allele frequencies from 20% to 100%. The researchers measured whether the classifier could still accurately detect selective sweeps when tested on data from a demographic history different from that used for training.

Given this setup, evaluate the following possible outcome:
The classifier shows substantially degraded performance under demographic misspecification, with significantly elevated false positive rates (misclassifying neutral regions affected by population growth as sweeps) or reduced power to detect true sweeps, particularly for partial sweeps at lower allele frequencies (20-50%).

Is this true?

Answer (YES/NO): NO